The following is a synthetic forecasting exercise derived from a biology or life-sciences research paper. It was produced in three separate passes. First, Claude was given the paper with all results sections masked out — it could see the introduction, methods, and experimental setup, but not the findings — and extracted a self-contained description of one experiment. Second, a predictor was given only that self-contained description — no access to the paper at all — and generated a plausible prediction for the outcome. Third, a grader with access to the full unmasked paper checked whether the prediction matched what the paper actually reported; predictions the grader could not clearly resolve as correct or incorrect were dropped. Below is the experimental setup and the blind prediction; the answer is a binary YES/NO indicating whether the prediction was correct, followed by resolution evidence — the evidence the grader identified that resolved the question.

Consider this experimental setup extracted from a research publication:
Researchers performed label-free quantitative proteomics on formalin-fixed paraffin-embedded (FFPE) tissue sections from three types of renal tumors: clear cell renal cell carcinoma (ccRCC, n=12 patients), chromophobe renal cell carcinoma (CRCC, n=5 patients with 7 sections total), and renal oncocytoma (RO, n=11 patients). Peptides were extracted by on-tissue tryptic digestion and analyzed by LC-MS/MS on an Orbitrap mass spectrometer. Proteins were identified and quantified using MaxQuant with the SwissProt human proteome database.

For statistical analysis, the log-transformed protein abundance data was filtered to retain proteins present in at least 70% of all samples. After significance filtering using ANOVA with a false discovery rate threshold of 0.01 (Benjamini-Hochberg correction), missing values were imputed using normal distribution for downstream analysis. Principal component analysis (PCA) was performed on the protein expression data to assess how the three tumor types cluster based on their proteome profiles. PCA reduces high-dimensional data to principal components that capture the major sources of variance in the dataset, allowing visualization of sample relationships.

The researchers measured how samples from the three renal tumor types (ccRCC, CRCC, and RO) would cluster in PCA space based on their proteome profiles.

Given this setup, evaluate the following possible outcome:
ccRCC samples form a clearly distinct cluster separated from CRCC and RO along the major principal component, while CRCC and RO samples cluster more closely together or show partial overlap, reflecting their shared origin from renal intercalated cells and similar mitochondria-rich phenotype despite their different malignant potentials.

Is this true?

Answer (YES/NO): YES